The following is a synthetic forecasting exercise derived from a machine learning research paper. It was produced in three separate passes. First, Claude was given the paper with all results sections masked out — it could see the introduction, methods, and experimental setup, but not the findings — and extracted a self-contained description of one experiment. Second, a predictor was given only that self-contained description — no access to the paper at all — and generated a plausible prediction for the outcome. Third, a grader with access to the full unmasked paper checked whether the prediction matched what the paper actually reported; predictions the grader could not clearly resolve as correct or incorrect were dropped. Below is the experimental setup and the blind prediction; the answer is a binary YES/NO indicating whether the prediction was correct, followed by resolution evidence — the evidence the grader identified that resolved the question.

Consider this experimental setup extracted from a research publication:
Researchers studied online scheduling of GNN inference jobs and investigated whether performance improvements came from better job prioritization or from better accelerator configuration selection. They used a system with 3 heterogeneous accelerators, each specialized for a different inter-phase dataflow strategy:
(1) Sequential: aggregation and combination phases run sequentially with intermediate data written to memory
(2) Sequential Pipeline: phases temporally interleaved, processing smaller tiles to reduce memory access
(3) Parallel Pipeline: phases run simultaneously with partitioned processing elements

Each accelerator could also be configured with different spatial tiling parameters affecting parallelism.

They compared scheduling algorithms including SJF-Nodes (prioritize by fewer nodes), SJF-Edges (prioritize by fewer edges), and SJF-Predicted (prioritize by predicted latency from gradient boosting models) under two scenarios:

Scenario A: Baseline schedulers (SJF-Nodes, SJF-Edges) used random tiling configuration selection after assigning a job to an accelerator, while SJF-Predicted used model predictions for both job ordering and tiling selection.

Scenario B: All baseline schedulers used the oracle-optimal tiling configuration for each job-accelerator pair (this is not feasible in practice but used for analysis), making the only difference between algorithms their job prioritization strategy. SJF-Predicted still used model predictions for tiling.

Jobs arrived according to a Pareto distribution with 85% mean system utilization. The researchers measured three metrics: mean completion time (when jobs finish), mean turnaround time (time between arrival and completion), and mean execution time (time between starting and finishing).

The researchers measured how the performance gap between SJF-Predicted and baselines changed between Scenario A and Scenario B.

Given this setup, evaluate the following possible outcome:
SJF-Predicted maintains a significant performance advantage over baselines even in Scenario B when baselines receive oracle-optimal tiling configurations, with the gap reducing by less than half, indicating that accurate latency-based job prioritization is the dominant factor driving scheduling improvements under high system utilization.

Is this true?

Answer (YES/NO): NO